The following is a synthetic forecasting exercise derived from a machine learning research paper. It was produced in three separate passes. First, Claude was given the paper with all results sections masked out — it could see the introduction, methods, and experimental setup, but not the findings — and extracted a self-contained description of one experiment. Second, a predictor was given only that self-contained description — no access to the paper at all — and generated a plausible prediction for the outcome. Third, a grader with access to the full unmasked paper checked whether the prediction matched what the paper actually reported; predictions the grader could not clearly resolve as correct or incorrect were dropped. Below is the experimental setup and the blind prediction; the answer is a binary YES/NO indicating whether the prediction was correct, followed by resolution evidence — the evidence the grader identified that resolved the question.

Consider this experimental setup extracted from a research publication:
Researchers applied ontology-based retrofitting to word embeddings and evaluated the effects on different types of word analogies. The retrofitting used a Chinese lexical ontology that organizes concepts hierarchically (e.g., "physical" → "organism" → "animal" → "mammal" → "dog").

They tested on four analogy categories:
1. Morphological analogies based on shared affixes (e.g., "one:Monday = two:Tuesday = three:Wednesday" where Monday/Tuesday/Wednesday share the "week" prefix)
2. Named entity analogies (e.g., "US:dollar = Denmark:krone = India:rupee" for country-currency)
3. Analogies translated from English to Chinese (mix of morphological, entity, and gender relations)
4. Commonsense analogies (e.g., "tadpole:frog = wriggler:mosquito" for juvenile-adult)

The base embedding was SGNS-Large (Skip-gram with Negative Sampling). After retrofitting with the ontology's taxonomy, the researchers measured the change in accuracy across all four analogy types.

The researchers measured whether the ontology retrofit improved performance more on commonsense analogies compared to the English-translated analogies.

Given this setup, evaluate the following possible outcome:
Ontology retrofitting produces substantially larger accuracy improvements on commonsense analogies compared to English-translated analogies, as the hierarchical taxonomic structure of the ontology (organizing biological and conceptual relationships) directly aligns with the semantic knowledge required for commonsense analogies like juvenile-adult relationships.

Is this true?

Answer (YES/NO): YES